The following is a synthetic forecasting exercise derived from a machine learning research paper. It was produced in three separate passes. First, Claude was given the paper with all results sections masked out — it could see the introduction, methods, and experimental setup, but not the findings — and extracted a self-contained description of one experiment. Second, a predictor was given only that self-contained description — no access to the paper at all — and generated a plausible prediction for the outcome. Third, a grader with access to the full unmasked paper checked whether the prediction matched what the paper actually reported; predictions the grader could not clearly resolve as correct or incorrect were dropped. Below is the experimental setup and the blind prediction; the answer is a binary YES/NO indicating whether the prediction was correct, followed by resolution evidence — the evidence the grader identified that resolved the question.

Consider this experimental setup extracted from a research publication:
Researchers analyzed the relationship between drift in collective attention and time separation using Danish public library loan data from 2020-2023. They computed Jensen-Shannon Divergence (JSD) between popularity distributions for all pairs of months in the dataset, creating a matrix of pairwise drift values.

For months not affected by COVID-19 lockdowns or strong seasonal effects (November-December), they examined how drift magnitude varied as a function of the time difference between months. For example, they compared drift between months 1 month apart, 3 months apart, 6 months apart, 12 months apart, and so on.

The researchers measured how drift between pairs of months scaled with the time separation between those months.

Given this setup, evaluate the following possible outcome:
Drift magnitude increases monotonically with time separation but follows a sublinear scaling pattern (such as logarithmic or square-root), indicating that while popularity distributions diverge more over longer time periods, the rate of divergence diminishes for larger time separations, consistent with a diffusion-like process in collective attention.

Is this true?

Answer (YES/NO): NO